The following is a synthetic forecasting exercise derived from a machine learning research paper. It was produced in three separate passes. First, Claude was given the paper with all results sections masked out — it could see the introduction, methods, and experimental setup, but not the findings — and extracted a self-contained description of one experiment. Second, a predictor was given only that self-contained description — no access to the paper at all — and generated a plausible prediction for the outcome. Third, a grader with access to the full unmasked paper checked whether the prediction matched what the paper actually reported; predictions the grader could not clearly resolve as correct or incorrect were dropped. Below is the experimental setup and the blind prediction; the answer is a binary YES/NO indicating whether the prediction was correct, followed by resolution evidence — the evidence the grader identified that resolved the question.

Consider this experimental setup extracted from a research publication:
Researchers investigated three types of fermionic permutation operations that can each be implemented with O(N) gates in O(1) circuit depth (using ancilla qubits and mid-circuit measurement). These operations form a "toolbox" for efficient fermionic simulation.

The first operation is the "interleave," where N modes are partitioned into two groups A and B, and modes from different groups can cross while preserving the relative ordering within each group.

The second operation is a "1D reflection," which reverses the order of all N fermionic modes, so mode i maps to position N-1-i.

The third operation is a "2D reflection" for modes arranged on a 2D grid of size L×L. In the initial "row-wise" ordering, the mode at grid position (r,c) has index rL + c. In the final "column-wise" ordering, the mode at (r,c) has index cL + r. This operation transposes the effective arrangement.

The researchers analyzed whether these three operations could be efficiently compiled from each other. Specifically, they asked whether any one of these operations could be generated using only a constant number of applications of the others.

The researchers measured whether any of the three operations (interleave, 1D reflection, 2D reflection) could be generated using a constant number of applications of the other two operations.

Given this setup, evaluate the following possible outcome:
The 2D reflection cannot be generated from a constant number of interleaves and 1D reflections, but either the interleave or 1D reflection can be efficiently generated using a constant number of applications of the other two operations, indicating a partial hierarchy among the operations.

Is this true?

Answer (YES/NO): NO